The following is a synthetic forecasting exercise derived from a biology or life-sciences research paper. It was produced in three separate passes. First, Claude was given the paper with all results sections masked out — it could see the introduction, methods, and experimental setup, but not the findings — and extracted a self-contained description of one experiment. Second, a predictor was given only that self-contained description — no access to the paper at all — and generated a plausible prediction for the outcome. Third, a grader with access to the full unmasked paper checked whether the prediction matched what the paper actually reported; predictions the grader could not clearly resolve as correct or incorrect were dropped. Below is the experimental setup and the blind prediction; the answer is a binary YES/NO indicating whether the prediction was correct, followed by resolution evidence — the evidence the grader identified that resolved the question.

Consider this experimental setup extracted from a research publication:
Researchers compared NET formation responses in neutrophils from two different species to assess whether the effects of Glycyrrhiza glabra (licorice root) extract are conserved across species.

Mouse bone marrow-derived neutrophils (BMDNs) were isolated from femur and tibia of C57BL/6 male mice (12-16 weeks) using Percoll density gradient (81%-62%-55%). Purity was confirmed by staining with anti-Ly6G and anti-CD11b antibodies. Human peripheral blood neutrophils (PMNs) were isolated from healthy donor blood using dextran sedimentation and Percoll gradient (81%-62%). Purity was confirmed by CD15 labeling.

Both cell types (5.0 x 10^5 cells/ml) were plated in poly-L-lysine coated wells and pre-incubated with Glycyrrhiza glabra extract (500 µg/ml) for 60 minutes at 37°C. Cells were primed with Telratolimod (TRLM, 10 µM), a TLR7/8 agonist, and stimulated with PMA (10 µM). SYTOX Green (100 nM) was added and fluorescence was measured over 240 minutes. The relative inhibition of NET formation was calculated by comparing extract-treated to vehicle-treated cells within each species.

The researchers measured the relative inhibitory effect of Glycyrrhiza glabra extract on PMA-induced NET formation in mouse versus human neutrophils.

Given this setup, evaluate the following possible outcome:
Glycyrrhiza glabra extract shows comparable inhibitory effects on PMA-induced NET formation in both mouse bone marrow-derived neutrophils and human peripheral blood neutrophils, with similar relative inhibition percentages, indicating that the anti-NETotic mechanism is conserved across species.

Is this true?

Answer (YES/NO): YES